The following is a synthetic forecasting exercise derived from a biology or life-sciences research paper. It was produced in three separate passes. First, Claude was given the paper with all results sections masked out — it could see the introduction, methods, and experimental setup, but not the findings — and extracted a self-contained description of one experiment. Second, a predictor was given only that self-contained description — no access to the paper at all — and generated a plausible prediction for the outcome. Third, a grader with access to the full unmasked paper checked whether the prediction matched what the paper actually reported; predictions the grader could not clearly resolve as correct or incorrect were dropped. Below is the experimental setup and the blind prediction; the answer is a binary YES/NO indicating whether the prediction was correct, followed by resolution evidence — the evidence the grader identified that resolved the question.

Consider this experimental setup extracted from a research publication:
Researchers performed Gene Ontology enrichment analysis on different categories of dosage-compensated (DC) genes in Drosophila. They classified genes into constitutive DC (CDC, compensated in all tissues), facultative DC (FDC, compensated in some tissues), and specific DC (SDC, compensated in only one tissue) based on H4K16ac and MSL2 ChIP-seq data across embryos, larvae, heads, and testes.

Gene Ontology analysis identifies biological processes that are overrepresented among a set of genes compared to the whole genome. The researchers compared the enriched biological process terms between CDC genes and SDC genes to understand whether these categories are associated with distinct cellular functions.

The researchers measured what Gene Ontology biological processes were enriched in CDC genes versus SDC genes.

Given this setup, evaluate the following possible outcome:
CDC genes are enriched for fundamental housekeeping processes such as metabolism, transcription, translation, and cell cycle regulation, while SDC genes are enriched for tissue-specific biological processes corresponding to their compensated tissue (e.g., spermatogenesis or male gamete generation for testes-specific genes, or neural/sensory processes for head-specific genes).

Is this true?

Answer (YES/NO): YES